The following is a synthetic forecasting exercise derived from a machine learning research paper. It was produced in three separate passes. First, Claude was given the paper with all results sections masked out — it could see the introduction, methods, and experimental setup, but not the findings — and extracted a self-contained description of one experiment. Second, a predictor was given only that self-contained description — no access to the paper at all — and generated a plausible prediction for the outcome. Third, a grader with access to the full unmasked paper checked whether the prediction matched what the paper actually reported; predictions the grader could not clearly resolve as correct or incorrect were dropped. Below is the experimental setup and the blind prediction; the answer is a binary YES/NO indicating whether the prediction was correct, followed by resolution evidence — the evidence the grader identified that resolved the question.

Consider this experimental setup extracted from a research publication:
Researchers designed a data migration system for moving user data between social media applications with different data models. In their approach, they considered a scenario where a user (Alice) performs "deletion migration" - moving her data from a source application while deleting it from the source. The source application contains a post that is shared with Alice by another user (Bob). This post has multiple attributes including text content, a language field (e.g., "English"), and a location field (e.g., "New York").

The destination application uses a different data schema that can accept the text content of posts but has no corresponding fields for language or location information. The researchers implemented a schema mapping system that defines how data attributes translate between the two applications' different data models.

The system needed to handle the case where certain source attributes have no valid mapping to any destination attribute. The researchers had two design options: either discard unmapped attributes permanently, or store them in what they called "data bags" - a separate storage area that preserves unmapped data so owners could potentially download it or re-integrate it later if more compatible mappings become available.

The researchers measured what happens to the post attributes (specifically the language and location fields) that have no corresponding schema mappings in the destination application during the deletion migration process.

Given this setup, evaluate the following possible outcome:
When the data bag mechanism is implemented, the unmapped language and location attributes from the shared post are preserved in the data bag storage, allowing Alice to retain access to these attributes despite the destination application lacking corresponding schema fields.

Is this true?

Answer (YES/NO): YES